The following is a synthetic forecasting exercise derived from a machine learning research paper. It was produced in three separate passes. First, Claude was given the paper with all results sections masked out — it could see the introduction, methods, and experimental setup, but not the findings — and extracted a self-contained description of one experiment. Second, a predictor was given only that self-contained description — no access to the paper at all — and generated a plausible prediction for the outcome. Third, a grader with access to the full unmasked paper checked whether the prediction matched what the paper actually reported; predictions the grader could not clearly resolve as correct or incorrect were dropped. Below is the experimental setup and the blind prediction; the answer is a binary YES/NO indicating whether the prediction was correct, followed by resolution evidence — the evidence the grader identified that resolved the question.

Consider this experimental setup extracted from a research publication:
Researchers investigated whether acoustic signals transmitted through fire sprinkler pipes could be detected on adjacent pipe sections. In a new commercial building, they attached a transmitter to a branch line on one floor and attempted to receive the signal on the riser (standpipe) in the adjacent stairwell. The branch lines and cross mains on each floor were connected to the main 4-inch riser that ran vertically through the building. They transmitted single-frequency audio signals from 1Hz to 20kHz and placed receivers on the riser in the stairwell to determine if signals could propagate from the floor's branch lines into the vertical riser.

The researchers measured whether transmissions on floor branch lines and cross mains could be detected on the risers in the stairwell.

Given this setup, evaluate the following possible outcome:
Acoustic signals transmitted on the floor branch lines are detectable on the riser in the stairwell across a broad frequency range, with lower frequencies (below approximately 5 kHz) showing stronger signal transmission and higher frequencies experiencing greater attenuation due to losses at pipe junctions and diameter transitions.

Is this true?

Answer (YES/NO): NO